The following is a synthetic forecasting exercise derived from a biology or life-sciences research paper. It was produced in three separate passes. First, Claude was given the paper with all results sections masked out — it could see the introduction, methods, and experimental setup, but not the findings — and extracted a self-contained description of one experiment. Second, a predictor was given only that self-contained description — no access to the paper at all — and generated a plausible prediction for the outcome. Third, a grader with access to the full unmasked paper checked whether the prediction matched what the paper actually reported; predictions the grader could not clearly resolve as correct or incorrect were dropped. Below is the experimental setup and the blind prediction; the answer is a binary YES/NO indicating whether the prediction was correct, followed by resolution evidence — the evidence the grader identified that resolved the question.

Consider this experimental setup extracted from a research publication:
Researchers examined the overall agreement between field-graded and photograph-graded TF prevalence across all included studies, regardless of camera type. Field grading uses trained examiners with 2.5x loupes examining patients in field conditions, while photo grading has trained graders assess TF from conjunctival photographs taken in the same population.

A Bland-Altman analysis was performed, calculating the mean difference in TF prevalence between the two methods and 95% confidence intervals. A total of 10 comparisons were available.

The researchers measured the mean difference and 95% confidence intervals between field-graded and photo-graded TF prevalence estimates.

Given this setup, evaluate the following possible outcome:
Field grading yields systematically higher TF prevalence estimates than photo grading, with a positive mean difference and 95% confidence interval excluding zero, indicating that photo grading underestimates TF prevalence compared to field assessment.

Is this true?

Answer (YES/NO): NO